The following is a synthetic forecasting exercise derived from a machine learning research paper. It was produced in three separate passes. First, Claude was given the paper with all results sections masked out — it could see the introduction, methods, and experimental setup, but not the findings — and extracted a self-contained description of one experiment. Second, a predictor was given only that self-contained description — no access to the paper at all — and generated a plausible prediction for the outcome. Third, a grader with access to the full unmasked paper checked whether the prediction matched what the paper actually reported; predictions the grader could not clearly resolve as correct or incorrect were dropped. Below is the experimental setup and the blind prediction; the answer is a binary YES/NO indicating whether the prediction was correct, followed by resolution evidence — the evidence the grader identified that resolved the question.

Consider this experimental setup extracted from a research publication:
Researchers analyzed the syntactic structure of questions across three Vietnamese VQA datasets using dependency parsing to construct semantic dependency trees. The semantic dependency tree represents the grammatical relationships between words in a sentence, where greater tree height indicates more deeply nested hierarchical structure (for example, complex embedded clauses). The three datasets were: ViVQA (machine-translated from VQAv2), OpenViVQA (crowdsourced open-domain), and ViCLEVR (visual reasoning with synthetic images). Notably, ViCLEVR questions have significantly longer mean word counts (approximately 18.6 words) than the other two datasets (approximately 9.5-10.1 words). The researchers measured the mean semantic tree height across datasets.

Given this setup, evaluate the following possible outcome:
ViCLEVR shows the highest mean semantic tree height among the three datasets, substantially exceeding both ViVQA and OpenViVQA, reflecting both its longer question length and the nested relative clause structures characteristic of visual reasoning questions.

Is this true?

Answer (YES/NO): NO